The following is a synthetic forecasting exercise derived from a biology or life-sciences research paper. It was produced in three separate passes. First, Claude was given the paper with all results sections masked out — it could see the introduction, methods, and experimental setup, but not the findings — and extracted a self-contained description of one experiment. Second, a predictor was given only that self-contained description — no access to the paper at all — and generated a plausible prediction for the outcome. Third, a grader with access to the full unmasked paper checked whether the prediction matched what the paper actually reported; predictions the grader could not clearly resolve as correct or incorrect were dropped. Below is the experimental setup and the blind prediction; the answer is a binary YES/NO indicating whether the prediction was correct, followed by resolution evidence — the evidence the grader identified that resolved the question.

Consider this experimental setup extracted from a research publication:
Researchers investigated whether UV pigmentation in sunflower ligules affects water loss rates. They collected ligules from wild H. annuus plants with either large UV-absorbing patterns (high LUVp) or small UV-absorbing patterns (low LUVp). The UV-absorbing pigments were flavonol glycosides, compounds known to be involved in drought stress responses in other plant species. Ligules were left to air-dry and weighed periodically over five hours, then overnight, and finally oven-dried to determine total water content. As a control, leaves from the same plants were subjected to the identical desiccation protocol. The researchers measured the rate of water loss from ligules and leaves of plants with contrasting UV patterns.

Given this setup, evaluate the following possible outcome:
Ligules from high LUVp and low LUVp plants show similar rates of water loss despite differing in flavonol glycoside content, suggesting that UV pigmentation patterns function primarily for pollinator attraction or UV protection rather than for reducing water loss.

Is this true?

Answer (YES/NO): NO